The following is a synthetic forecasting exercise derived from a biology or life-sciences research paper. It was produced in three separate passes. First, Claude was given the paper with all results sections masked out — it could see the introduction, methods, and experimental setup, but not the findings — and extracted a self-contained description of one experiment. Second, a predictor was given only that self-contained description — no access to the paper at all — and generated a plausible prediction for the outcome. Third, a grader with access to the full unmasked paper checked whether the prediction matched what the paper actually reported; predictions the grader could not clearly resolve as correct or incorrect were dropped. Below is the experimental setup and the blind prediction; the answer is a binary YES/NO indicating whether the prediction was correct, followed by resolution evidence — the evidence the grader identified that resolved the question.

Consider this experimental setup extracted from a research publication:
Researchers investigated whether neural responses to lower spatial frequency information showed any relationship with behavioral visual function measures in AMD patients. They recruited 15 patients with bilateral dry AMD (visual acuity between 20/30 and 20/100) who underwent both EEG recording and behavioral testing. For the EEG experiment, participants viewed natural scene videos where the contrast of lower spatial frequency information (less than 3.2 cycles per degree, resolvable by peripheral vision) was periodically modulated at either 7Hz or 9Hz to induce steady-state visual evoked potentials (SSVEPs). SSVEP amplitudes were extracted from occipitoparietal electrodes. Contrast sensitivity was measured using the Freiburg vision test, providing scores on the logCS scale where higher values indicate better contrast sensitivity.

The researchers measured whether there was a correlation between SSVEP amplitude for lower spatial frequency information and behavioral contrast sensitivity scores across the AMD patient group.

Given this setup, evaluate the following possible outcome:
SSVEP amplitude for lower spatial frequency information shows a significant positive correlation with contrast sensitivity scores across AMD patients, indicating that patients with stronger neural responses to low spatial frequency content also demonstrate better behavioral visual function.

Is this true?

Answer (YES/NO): NO